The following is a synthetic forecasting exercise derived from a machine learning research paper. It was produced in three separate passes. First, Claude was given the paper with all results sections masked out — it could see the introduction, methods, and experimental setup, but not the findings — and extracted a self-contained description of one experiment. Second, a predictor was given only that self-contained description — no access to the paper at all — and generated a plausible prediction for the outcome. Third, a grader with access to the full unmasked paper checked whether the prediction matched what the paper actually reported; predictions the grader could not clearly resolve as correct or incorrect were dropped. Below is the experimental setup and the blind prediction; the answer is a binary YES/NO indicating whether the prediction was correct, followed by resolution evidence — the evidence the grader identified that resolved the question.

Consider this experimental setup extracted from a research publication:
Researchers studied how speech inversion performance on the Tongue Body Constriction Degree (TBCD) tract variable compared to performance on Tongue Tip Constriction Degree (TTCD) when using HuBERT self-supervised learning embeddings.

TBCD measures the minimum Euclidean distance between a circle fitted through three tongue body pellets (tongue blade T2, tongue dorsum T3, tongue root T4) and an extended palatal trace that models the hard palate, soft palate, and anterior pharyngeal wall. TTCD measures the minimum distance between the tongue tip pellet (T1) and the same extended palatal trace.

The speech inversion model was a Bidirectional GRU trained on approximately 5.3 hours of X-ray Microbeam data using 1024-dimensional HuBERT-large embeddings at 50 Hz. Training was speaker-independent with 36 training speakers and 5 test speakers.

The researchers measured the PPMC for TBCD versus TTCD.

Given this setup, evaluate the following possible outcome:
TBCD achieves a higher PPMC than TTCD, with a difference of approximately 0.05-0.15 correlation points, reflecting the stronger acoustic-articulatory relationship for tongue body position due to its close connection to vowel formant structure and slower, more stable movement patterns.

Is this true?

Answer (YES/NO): NO